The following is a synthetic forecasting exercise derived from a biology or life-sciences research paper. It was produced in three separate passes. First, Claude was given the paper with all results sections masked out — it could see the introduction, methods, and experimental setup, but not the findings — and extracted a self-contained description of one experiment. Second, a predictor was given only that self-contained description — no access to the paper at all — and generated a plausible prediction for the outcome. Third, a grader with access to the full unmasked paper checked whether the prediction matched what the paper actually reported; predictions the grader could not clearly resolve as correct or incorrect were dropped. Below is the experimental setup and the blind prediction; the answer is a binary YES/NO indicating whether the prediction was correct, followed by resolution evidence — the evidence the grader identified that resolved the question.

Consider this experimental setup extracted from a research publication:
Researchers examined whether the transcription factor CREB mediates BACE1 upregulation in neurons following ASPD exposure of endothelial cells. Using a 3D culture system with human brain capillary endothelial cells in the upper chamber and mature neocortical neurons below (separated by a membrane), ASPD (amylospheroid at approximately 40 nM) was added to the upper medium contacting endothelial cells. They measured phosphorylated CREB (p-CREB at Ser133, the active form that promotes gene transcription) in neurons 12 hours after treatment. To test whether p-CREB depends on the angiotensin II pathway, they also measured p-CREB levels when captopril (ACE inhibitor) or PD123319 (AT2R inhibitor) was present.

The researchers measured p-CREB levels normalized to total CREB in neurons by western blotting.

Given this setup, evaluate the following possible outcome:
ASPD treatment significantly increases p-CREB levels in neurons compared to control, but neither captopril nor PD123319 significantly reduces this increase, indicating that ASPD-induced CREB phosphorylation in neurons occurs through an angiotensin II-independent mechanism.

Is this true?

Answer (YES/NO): NO